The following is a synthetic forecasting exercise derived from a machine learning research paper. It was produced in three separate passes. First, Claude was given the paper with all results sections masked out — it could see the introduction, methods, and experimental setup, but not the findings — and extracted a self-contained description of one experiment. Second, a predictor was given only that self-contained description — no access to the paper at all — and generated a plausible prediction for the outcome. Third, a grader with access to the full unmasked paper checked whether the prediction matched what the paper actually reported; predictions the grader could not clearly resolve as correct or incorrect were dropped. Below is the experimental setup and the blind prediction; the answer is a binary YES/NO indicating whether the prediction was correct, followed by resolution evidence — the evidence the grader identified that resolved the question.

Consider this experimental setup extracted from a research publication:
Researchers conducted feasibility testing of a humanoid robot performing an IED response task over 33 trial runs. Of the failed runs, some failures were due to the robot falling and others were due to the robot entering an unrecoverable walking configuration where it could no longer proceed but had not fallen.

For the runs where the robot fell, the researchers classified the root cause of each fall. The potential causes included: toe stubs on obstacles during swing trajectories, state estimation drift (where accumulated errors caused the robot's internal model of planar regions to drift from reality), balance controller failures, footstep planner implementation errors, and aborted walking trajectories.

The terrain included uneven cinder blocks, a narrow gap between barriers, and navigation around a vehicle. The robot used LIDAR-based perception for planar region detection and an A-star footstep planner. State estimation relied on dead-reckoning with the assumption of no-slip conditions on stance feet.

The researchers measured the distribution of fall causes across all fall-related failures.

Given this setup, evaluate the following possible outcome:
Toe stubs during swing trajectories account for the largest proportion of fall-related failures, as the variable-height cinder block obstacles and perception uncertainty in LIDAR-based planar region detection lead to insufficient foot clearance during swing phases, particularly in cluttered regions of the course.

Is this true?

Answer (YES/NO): YES